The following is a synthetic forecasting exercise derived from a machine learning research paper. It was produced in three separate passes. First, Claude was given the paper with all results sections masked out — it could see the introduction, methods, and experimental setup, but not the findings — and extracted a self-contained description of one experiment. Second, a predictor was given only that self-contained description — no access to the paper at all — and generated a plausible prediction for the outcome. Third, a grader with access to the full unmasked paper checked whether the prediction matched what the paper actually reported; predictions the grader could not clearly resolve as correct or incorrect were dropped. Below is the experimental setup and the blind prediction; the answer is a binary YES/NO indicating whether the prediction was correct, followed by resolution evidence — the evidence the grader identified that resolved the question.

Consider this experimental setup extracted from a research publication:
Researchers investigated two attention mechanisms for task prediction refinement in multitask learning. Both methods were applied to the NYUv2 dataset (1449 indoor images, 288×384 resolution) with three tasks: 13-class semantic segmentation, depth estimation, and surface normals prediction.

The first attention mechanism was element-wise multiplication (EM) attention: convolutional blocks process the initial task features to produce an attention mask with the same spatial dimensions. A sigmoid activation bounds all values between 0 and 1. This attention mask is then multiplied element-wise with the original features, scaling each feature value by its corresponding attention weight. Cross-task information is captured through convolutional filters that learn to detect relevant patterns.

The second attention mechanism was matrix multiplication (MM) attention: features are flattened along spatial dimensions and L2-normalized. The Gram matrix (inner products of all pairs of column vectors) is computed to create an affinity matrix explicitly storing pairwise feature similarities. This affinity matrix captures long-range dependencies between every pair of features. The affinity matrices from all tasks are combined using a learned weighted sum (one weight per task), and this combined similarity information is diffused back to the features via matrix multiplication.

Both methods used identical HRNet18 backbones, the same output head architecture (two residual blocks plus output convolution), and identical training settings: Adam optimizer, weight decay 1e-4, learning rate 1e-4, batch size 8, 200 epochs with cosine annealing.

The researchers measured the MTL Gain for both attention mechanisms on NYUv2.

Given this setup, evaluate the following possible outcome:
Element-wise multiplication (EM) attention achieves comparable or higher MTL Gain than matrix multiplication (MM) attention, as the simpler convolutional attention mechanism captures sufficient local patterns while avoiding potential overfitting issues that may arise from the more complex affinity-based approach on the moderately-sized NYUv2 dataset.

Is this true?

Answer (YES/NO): YES